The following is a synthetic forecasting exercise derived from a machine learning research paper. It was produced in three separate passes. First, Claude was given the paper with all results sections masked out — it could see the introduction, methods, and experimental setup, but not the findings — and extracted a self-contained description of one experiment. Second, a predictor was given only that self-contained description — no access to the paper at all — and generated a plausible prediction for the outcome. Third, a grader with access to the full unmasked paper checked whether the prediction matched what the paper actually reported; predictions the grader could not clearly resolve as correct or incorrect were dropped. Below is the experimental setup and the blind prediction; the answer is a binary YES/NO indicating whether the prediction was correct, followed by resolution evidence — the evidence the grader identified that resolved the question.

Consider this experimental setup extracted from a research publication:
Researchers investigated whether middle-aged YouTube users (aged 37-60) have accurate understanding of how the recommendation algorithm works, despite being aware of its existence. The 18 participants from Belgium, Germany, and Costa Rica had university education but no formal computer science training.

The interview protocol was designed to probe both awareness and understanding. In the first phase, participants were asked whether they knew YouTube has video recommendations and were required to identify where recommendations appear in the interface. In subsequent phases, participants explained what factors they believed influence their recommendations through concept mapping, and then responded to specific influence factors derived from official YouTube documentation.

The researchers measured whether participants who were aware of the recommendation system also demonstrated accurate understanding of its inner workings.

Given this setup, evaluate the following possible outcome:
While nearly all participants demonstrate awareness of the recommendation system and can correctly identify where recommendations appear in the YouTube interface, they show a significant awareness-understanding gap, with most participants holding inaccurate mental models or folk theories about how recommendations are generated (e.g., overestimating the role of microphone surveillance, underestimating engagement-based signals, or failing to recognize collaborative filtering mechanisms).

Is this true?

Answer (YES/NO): NO